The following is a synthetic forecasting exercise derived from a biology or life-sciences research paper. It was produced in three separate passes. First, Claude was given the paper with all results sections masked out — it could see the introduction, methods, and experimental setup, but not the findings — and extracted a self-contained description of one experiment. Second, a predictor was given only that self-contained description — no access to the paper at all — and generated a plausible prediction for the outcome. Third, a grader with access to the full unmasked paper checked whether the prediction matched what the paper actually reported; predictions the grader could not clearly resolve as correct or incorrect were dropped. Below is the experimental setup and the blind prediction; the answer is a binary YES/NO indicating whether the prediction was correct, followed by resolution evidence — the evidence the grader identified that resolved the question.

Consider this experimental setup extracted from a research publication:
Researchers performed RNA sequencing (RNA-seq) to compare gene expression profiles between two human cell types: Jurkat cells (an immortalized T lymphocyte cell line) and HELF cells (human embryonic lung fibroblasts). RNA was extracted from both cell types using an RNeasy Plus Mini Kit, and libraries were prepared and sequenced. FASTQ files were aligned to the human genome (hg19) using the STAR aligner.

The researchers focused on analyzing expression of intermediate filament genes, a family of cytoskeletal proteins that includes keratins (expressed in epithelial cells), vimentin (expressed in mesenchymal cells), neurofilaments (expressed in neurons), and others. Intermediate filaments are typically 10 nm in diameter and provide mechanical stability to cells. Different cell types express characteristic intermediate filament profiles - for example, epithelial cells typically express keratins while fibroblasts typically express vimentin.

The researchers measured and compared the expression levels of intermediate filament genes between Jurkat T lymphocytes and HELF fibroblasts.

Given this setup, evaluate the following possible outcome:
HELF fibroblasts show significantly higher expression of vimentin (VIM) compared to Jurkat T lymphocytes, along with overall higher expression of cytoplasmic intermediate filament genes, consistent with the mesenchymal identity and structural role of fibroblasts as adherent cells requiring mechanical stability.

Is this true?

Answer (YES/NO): NO